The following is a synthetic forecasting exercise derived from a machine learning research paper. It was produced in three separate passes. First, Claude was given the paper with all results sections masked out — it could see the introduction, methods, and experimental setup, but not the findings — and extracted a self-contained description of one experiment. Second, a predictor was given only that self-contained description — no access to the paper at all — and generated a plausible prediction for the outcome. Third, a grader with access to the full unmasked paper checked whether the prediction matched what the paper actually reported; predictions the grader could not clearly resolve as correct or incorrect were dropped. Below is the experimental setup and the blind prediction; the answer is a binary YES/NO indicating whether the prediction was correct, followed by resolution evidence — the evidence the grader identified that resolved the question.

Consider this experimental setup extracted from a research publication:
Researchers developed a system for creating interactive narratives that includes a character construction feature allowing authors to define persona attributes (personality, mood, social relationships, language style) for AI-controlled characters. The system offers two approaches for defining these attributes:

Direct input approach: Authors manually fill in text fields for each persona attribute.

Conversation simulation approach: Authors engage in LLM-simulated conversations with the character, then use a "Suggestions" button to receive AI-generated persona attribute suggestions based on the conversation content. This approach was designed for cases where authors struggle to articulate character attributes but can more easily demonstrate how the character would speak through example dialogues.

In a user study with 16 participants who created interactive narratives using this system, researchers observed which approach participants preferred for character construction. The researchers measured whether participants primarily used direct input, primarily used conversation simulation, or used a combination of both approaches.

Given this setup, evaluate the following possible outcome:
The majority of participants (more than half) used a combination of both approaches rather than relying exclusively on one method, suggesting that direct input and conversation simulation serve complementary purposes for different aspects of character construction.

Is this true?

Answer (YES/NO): NO